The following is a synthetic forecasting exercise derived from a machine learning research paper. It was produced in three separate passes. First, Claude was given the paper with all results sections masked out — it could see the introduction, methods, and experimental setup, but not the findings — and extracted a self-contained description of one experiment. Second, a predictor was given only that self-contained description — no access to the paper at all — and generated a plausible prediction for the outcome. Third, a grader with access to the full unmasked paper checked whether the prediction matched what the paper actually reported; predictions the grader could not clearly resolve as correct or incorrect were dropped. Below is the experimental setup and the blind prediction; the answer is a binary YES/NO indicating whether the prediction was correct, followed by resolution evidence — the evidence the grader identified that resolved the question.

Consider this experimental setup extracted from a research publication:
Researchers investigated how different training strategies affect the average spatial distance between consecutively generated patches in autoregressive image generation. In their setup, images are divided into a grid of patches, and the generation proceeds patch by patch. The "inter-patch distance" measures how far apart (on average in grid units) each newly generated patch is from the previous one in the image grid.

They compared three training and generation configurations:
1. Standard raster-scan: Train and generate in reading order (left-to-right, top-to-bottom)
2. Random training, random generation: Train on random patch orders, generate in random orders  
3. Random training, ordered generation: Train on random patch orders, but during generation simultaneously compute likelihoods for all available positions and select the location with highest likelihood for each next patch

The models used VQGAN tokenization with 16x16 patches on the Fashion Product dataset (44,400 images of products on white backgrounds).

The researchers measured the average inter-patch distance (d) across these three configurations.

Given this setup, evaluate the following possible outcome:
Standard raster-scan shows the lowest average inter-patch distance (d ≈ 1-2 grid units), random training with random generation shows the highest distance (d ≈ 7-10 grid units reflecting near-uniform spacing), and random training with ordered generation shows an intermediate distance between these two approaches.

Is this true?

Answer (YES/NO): YES